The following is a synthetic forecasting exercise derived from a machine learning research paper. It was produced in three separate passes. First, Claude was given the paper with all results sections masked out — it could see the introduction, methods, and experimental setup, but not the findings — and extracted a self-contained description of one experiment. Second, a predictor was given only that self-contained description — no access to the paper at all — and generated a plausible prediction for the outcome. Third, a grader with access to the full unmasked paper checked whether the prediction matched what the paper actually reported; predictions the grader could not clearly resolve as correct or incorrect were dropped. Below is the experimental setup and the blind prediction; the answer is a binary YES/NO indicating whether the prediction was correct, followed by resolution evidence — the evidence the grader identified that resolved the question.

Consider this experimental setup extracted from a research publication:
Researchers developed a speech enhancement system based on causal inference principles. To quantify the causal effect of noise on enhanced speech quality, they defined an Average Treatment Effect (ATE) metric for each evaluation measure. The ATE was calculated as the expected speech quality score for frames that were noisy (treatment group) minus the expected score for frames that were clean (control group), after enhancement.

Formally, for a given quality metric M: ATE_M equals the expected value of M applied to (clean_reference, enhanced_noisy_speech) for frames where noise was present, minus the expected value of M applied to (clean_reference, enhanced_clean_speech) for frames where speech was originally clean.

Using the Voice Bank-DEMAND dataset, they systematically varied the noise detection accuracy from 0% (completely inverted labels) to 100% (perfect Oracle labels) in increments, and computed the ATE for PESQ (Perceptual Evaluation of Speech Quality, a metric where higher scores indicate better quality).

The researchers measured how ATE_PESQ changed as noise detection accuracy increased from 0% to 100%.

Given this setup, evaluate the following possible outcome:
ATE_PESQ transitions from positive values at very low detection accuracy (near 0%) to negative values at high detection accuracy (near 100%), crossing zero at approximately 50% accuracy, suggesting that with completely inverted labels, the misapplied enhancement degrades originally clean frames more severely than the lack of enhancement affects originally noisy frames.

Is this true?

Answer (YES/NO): NO